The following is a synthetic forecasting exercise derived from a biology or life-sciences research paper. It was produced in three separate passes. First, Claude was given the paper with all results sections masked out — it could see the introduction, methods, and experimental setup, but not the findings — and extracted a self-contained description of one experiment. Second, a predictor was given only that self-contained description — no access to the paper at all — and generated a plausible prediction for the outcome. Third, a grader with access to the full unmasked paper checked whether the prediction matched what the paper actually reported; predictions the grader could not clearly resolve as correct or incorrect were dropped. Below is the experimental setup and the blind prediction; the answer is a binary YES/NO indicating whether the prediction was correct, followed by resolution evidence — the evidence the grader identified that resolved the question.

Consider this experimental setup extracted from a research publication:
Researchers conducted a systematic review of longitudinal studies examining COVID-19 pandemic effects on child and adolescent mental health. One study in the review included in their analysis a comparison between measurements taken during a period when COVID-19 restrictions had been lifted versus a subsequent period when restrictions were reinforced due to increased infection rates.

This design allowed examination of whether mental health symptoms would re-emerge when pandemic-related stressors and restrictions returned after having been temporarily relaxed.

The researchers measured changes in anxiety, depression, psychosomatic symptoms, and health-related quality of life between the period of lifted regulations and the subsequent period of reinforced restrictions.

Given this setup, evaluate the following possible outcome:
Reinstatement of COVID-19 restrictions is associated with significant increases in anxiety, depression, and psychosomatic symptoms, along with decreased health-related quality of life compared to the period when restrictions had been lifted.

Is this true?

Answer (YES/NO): YES